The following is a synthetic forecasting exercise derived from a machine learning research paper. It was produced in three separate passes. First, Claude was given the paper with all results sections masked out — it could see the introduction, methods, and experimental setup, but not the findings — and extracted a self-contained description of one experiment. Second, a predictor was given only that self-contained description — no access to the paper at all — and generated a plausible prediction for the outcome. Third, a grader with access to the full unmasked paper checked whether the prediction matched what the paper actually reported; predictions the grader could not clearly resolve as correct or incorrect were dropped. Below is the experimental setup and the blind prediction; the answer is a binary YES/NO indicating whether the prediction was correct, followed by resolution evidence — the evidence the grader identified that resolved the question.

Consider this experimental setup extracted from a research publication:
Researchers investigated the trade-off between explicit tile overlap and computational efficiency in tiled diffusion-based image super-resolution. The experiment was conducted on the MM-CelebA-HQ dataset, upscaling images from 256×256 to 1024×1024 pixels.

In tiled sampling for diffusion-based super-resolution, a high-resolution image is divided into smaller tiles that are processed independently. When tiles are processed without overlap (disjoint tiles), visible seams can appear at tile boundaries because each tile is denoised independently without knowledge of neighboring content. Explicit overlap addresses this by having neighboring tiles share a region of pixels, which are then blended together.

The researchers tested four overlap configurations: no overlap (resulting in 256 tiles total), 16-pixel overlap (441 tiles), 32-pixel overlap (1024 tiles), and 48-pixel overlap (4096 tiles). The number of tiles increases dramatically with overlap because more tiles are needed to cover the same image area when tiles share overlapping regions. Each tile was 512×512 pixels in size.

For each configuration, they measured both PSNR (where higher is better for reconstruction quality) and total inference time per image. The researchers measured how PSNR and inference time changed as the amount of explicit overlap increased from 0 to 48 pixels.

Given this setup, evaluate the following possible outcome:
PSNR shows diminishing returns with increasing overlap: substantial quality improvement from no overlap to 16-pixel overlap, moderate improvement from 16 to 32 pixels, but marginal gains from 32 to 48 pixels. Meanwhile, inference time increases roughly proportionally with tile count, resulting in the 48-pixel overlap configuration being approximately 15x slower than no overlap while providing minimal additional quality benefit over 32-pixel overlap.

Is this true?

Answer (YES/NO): NO